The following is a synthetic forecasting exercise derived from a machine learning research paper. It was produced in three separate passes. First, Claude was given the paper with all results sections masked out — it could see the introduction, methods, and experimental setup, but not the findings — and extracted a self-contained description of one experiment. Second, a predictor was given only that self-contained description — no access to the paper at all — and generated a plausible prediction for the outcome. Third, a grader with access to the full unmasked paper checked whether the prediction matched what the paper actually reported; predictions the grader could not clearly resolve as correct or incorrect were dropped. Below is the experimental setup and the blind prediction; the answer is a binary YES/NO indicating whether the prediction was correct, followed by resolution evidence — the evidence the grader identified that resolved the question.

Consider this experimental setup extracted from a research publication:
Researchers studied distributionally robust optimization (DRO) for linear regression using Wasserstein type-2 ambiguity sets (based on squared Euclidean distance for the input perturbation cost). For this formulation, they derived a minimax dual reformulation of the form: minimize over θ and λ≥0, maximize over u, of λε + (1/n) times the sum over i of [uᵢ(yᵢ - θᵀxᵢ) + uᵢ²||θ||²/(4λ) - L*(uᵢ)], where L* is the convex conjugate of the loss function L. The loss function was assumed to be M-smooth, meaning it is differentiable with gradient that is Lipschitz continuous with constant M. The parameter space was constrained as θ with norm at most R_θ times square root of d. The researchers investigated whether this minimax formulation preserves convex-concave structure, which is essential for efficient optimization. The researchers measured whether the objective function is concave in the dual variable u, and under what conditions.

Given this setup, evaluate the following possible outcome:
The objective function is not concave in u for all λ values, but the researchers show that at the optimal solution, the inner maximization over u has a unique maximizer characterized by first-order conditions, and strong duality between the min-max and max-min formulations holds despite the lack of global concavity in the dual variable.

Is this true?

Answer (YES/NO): NO